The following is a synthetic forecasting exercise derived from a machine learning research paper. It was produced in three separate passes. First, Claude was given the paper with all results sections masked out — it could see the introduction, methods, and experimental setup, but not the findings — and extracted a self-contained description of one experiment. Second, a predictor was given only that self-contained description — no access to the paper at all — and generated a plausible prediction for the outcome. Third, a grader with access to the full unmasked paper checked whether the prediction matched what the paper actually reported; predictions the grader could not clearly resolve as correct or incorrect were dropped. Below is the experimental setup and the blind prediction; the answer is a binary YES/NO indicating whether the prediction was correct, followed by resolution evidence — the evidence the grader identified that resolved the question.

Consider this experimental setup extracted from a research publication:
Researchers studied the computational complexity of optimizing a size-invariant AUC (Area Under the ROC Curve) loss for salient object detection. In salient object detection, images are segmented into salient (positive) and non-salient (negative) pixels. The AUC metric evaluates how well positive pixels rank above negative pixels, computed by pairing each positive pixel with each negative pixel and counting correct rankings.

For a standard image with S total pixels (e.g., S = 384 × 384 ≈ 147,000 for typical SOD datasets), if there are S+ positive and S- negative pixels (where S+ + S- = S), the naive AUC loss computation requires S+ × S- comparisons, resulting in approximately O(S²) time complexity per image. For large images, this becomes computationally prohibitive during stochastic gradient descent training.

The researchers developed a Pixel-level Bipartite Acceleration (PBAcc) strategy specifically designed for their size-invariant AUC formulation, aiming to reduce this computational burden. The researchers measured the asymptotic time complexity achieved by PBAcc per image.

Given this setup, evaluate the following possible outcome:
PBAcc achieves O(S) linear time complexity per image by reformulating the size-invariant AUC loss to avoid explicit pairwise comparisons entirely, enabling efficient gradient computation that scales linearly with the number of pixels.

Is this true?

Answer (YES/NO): YES